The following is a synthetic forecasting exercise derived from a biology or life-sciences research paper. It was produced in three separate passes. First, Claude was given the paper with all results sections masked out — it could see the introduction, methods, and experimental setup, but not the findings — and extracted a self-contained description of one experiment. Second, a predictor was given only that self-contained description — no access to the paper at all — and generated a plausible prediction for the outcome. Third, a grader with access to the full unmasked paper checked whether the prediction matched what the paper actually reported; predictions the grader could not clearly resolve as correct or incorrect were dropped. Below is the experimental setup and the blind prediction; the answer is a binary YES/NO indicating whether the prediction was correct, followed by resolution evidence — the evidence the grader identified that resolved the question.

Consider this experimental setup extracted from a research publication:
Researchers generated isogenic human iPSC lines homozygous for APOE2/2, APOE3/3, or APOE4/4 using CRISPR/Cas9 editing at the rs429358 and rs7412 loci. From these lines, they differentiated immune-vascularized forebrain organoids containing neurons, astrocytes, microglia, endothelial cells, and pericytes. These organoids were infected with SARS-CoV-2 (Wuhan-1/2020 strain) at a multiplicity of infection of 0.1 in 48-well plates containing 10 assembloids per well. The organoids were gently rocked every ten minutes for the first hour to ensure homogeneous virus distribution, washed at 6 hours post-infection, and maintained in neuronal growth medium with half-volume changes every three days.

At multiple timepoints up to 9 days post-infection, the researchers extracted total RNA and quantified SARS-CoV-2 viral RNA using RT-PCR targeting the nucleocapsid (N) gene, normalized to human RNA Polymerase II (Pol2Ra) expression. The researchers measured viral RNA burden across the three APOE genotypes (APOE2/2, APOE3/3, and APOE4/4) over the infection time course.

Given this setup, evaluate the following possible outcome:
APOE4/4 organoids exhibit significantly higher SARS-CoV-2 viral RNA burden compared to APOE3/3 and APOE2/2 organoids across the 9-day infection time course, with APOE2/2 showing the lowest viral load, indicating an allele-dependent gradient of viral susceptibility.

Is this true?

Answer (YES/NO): NO